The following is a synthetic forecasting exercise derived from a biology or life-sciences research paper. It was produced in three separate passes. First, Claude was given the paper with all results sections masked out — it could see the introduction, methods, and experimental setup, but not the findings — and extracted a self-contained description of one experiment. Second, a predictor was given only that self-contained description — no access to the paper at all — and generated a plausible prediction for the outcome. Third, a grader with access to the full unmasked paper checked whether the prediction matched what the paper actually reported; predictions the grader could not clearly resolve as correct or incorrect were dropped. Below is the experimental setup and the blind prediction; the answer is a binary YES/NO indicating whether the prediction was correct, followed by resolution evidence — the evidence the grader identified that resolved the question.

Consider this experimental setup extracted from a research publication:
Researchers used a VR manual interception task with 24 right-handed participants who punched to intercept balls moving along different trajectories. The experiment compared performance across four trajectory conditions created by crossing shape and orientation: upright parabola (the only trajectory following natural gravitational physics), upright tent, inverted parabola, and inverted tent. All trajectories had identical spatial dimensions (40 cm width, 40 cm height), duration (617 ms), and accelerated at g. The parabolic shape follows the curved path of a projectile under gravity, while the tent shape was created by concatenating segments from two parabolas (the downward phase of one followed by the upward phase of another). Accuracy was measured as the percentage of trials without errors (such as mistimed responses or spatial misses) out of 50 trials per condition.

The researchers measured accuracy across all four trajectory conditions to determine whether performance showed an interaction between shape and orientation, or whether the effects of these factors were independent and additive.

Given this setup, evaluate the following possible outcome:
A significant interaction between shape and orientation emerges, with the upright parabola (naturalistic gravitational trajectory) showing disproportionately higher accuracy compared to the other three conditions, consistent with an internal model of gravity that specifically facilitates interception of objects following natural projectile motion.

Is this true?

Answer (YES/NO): NO